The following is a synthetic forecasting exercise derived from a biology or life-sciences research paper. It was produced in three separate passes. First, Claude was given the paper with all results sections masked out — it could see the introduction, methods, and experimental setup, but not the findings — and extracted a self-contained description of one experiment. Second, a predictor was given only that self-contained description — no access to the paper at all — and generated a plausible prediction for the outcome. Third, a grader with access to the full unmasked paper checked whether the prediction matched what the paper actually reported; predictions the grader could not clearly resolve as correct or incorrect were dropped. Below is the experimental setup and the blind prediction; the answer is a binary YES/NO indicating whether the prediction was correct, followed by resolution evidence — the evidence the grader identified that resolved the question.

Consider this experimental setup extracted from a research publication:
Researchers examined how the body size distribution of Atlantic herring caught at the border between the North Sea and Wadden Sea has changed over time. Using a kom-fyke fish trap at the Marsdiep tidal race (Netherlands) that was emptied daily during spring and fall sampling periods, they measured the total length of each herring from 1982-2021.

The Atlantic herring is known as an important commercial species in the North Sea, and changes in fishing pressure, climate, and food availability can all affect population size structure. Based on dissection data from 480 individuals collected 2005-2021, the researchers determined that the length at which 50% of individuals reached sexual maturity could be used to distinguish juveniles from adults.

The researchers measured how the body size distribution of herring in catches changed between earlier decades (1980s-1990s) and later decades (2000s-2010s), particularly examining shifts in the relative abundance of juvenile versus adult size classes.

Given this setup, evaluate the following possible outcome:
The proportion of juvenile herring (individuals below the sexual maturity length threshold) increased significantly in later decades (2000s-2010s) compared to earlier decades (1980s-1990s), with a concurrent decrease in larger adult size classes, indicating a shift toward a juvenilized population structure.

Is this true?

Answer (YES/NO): NO